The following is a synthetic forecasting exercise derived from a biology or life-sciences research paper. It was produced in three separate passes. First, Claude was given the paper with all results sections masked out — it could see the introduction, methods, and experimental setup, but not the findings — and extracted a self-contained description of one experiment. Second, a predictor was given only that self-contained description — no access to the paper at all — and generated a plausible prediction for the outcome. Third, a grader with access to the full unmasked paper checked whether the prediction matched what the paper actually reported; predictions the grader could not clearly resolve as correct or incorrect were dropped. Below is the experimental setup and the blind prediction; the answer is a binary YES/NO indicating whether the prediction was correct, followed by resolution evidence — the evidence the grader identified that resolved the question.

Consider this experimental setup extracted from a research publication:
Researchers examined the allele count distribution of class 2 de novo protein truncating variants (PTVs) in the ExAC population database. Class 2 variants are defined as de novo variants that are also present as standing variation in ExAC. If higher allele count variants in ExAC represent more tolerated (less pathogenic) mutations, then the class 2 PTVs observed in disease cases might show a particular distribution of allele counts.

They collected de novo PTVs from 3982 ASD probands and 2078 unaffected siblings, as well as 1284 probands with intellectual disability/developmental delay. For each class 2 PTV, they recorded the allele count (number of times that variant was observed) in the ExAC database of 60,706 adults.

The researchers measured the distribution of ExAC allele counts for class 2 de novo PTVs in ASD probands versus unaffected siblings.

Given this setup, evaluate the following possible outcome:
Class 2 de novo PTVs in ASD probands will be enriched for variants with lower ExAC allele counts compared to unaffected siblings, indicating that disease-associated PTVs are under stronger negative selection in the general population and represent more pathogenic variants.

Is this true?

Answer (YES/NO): NO